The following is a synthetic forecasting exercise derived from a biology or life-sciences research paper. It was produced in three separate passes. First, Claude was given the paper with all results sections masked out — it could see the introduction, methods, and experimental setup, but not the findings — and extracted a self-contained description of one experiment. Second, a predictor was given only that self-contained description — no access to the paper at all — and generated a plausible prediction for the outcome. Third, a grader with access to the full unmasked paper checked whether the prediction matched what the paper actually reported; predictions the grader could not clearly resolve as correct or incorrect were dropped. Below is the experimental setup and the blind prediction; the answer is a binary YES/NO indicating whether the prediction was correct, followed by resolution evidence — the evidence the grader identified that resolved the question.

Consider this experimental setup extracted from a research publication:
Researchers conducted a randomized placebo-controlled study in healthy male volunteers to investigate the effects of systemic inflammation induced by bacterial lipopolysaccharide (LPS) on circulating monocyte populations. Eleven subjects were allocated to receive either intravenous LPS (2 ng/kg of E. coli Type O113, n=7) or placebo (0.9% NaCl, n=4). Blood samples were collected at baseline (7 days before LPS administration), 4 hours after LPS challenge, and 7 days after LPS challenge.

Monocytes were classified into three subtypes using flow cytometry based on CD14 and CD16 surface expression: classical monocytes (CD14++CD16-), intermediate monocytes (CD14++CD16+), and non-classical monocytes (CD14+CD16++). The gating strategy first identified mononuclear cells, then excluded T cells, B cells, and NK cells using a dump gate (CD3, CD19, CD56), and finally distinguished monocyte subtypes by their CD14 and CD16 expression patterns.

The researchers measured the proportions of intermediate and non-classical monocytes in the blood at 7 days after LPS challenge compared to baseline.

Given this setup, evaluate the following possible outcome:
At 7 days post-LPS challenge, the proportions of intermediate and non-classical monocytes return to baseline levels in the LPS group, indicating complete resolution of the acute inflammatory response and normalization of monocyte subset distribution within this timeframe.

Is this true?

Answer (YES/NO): NO